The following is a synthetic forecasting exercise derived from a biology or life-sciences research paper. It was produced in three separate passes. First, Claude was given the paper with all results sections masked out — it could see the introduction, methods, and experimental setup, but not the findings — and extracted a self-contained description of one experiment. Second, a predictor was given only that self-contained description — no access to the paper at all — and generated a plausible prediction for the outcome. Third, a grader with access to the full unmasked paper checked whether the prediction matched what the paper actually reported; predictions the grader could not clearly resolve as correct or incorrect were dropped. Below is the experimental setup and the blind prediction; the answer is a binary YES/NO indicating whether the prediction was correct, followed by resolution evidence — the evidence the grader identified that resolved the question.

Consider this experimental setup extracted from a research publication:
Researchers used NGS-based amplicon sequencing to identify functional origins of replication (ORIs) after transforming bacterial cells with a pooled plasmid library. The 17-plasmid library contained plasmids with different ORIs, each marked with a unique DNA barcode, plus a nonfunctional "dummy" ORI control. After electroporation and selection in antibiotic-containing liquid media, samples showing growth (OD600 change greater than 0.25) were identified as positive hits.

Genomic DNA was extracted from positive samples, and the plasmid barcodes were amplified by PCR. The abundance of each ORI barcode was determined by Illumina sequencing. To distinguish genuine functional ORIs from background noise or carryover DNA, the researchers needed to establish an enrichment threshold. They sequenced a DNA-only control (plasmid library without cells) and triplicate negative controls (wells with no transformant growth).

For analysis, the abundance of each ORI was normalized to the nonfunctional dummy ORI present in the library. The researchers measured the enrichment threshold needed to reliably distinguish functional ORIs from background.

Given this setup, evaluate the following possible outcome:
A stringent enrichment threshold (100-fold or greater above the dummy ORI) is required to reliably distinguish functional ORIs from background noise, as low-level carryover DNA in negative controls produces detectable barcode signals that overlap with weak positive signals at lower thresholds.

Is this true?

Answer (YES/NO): NO